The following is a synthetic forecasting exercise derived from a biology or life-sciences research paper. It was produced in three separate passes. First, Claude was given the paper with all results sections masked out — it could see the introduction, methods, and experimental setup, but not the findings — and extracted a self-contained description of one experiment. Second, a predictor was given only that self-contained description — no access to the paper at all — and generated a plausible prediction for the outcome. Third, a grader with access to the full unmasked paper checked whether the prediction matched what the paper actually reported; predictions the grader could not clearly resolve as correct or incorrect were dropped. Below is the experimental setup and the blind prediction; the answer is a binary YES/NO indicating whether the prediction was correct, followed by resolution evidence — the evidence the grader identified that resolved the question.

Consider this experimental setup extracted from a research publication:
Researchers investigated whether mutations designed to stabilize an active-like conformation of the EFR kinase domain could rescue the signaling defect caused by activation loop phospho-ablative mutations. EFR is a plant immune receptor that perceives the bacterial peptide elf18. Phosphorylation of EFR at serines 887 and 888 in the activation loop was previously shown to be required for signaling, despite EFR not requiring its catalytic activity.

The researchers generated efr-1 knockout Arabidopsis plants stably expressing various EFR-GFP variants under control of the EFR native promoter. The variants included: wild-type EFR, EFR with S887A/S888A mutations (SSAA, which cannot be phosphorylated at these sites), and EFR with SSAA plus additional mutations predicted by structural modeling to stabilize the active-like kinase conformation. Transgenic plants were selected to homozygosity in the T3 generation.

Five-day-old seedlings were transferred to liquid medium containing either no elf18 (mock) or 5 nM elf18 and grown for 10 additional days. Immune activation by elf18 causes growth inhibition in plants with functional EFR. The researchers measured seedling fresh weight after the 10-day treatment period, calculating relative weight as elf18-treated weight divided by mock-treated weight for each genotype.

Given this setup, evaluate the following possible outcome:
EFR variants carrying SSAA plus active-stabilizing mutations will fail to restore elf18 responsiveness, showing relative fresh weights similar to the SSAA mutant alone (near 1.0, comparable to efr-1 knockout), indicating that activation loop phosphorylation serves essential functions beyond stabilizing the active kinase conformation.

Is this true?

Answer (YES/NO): NO